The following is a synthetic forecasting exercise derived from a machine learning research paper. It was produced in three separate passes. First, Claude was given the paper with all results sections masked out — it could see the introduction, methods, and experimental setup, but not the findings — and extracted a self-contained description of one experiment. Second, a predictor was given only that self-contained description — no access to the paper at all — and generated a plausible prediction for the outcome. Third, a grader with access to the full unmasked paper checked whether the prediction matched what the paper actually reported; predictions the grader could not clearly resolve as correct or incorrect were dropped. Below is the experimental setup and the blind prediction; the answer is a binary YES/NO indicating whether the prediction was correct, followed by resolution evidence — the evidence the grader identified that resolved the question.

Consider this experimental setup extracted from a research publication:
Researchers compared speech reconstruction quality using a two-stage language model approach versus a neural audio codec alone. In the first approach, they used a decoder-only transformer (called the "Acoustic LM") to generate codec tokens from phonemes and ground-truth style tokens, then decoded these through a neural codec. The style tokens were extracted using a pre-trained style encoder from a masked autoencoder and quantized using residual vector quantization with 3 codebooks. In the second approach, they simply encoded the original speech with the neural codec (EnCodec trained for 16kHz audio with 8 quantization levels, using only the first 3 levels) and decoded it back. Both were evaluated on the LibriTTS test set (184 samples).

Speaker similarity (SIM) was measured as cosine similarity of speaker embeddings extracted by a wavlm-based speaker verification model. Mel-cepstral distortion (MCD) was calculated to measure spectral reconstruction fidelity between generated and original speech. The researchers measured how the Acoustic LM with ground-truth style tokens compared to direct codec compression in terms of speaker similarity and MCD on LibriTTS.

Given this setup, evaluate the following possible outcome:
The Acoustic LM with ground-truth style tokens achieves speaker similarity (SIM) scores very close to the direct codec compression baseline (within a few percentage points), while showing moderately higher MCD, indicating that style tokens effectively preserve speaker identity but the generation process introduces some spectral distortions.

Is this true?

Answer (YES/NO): NO